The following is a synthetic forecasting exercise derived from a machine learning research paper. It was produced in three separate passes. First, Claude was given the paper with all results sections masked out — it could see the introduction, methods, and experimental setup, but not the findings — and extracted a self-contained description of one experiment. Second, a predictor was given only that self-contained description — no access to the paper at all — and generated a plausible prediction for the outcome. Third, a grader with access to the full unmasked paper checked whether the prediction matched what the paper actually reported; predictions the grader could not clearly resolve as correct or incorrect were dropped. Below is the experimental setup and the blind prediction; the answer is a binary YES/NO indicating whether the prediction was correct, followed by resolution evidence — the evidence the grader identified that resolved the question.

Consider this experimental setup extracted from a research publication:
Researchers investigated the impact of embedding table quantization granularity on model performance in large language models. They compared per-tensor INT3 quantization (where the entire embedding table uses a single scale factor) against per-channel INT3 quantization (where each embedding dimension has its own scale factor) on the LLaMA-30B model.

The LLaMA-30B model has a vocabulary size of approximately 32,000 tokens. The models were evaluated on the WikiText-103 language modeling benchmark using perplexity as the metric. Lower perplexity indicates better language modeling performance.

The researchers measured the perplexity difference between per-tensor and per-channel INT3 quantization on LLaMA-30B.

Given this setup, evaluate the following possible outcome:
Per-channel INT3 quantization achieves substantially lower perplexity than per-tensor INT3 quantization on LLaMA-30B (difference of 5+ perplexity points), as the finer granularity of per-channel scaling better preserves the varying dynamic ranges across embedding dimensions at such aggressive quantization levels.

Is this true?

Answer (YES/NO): YES